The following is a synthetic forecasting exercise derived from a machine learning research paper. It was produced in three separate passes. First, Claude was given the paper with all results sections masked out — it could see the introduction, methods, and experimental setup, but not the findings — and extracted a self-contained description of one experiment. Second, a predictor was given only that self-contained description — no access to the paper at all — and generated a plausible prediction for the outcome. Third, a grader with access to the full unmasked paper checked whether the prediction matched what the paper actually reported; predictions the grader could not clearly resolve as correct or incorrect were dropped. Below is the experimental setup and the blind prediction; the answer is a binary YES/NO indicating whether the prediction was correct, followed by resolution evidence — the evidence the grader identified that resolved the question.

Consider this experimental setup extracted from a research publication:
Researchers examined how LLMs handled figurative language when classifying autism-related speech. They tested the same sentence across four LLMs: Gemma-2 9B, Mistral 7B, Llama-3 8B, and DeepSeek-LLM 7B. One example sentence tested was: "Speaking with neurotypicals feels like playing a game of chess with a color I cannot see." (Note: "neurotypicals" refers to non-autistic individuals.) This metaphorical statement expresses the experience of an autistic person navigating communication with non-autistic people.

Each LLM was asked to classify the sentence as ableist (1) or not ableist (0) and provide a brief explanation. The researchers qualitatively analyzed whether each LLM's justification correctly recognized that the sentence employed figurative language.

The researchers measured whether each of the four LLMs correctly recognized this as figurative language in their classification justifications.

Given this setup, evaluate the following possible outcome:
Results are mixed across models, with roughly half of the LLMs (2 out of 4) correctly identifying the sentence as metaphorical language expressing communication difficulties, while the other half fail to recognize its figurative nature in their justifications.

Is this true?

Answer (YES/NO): NO